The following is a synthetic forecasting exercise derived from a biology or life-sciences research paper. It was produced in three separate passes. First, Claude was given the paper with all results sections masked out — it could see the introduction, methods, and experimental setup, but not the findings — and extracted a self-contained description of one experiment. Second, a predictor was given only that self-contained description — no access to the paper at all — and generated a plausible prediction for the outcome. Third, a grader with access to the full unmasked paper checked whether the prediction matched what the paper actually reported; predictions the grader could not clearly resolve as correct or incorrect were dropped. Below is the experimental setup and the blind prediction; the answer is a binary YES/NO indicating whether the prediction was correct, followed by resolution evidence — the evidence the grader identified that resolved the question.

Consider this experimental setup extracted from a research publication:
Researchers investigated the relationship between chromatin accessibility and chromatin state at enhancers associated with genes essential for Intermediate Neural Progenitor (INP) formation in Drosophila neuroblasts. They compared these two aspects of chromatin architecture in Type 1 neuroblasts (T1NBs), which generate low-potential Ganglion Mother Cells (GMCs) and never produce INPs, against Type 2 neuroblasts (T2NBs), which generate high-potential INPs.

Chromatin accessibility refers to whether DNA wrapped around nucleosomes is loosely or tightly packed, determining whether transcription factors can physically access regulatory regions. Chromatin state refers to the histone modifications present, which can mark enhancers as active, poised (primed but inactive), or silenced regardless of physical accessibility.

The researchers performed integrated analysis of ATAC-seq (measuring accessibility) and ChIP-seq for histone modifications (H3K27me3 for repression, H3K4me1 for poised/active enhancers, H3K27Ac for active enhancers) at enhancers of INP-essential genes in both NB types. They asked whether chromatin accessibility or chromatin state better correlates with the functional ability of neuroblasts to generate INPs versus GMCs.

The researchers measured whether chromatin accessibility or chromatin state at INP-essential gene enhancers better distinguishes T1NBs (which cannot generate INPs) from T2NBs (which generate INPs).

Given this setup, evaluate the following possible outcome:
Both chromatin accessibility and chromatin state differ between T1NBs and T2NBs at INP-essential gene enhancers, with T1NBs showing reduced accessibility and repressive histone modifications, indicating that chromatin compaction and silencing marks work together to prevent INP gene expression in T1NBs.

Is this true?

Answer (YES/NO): NO